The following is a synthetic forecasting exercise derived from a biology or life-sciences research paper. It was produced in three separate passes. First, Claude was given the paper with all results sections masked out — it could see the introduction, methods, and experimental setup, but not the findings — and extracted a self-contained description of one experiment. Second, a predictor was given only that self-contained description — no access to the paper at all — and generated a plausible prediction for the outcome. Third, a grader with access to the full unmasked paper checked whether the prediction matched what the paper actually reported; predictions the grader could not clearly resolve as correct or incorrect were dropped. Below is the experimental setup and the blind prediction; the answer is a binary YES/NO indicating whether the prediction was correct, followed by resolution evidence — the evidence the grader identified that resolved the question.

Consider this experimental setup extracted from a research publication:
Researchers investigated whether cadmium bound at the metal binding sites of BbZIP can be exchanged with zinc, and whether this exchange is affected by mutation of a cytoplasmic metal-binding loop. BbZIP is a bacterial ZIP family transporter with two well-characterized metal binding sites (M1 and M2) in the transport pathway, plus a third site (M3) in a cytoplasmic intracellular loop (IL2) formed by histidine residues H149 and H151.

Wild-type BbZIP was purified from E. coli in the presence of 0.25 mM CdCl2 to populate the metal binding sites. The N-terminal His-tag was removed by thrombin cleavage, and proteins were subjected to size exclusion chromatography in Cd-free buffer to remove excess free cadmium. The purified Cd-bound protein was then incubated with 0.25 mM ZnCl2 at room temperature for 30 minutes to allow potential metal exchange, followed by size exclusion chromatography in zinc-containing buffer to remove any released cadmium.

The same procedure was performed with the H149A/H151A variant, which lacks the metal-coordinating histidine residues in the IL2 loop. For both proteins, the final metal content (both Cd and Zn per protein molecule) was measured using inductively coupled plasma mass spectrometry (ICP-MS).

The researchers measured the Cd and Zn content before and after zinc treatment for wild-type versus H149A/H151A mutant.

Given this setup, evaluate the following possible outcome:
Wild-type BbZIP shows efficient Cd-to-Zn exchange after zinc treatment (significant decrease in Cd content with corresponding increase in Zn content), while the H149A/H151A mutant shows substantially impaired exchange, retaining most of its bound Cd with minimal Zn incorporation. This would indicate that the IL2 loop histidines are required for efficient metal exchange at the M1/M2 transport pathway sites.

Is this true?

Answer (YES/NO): NO